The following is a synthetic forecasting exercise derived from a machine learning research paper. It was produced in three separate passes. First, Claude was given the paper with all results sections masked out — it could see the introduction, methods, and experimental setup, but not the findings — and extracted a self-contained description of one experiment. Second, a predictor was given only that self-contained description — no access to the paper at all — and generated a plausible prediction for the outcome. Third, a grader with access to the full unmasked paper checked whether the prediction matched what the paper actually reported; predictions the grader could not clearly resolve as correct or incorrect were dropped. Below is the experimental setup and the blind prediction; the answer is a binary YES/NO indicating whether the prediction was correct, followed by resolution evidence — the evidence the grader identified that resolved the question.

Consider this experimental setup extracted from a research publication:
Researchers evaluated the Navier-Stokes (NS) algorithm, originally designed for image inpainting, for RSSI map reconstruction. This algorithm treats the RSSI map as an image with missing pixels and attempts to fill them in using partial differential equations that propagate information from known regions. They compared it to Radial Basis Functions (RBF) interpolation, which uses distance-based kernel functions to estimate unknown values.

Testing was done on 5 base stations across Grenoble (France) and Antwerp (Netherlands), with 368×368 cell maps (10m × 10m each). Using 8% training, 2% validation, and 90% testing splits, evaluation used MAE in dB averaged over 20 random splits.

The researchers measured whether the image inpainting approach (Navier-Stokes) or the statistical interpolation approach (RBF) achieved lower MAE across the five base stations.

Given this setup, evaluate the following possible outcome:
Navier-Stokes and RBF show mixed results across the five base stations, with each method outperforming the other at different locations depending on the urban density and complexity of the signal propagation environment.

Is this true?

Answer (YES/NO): YES